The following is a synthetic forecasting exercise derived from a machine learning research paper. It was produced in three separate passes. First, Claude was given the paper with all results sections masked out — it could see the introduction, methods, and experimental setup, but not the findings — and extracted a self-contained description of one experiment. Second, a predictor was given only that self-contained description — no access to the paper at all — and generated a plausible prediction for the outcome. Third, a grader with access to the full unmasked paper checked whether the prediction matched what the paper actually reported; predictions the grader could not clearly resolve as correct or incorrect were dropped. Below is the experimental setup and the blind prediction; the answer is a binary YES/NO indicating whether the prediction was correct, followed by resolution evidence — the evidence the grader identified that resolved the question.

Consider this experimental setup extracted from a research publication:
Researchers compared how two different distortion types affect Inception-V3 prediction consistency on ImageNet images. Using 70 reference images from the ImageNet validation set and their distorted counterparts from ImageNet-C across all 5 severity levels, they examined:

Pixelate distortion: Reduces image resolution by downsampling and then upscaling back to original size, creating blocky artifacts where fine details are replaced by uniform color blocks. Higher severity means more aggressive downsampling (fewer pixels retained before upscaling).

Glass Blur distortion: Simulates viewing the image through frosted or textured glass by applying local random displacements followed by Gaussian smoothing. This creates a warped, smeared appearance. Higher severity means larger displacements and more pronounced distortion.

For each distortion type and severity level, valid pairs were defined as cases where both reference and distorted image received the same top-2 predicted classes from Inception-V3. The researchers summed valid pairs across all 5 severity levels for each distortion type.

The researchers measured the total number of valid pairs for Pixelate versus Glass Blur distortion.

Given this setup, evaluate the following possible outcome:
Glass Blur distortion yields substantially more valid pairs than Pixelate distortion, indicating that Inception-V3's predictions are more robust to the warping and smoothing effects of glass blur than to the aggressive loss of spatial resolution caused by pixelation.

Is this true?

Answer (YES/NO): NO